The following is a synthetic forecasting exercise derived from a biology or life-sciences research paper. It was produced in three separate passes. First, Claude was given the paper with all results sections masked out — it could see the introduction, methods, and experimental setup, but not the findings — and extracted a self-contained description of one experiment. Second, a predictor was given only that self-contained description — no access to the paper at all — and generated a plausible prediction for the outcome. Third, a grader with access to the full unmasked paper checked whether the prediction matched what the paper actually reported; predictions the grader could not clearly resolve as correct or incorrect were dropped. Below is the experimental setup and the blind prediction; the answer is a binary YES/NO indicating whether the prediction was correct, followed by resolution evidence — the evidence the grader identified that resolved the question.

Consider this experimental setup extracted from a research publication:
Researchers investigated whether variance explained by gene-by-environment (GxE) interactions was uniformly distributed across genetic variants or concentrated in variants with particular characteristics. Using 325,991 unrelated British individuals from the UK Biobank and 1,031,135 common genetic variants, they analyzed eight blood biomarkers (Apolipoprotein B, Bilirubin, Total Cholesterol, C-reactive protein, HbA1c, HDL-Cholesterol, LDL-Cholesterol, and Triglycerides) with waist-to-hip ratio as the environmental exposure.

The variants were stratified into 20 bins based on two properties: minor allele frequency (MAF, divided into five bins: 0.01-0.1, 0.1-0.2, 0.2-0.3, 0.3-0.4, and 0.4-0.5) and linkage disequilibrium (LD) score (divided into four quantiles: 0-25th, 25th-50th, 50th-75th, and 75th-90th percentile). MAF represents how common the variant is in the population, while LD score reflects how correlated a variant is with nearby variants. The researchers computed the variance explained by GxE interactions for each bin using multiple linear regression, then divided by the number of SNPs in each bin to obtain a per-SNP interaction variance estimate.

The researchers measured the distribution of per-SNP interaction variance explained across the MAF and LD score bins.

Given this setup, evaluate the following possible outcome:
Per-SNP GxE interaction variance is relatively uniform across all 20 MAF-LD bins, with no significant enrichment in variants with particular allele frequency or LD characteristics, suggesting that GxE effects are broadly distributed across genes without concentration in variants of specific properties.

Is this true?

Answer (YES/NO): NO